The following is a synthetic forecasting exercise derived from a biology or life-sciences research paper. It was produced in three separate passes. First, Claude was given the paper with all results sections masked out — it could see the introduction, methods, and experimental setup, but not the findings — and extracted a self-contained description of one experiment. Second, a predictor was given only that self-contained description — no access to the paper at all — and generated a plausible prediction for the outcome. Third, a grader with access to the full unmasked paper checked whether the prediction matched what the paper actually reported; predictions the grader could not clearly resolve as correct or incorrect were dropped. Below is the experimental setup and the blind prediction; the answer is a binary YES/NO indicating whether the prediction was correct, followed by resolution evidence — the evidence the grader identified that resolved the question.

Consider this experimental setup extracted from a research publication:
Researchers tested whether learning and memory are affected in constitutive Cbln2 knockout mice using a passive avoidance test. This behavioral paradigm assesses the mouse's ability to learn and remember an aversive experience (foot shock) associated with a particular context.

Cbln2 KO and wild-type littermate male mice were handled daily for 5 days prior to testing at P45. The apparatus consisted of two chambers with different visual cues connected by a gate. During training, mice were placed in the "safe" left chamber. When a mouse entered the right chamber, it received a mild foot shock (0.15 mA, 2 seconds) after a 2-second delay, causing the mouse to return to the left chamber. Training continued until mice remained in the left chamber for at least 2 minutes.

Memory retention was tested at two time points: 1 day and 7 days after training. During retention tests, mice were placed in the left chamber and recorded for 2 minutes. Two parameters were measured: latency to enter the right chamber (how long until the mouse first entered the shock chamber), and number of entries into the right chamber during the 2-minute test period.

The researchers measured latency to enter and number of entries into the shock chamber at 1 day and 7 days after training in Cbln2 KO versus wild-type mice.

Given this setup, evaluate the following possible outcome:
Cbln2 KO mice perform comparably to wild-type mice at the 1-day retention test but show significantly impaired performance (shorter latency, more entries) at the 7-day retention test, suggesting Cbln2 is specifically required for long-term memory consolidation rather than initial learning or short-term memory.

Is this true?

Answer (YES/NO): NO